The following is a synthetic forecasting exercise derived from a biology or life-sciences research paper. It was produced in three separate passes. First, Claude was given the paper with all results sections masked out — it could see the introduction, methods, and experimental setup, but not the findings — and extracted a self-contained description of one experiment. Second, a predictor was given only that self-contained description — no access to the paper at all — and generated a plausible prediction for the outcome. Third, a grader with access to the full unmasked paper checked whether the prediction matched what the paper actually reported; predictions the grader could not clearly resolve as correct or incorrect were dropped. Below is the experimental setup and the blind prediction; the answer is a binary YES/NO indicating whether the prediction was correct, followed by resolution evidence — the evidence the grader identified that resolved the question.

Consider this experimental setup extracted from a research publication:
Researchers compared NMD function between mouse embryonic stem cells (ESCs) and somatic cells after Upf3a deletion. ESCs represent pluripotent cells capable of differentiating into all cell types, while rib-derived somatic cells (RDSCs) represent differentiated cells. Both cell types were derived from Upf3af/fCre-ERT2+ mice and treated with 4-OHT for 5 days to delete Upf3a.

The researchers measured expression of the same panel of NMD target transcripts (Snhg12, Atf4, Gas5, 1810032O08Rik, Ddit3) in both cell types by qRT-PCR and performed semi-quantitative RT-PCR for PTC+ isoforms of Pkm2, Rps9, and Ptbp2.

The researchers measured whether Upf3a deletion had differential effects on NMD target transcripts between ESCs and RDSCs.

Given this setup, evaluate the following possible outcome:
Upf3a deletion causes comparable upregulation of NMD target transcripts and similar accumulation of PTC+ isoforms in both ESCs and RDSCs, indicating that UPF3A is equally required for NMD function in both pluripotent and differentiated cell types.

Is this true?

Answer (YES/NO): NO